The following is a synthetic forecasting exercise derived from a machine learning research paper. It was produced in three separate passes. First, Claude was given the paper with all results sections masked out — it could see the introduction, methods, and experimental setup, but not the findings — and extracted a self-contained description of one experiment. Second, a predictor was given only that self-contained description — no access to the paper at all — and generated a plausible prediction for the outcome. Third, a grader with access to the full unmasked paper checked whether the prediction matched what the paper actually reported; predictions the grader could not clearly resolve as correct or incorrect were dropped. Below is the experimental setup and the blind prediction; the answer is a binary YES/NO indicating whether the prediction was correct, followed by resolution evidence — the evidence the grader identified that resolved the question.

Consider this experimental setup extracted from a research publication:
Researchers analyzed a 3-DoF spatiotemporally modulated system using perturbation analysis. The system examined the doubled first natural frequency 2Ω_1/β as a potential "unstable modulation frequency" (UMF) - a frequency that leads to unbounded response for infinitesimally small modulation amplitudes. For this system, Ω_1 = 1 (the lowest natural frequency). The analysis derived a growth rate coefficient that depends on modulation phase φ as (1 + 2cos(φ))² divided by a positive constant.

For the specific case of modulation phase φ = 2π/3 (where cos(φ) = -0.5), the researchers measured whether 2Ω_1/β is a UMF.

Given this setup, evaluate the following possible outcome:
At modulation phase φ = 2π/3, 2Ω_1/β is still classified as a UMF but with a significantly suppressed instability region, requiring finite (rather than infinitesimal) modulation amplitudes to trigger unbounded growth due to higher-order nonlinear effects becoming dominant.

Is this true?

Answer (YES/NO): NO